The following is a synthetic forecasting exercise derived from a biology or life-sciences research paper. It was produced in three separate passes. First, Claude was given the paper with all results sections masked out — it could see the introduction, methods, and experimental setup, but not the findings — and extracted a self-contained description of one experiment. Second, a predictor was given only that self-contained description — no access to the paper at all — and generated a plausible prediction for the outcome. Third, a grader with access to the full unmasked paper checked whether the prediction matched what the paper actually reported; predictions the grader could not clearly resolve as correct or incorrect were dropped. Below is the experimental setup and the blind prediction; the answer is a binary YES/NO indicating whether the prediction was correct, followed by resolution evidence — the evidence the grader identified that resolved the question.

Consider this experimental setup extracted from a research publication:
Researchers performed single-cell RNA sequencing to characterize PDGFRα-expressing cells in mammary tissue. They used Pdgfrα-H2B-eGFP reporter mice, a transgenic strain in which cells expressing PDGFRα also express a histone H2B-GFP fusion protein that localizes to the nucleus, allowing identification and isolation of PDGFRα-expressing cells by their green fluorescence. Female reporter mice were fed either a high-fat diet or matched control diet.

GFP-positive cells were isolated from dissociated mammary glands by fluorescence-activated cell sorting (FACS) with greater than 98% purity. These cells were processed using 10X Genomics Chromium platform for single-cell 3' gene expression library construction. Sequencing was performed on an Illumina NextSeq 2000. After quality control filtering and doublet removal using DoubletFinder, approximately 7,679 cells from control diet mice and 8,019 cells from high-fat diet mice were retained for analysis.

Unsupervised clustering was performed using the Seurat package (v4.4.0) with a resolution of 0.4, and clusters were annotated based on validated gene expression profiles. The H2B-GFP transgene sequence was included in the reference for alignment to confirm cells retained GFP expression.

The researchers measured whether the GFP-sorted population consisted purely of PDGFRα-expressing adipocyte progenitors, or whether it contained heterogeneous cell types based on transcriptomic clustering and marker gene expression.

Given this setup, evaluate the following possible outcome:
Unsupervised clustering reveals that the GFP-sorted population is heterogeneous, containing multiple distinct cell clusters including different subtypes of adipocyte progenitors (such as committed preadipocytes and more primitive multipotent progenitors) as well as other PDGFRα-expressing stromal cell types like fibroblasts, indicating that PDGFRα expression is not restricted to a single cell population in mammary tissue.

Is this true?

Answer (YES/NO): NO